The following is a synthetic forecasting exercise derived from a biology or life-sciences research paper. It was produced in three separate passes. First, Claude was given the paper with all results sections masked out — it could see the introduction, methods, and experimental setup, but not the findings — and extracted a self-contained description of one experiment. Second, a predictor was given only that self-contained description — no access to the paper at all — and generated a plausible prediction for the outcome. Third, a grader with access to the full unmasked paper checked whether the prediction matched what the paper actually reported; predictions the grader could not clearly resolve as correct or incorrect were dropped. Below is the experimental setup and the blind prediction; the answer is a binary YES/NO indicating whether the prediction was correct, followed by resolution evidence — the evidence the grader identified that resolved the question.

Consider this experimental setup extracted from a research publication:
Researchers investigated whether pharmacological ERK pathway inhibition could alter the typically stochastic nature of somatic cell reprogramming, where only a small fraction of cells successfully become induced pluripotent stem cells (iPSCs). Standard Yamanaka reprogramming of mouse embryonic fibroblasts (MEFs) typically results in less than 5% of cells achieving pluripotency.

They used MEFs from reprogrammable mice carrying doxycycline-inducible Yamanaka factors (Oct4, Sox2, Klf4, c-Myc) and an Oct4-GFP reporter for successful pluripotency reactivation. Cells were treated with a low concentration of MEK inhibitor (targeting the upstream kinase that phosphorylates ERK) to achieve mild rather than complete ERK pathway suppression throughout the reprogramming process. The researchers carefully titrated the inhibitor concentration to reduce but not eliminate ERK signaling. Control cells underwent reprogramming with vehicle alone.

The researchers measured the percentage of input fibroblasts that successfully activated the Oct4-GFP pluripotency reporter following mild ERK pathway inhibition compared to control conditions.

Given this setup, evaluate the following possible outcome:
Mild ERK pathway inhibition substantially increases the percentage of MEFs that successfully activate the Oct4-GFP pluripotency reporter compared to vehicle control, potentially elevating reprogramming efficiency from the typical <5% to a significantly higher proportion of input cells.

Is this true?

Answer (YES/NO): YES